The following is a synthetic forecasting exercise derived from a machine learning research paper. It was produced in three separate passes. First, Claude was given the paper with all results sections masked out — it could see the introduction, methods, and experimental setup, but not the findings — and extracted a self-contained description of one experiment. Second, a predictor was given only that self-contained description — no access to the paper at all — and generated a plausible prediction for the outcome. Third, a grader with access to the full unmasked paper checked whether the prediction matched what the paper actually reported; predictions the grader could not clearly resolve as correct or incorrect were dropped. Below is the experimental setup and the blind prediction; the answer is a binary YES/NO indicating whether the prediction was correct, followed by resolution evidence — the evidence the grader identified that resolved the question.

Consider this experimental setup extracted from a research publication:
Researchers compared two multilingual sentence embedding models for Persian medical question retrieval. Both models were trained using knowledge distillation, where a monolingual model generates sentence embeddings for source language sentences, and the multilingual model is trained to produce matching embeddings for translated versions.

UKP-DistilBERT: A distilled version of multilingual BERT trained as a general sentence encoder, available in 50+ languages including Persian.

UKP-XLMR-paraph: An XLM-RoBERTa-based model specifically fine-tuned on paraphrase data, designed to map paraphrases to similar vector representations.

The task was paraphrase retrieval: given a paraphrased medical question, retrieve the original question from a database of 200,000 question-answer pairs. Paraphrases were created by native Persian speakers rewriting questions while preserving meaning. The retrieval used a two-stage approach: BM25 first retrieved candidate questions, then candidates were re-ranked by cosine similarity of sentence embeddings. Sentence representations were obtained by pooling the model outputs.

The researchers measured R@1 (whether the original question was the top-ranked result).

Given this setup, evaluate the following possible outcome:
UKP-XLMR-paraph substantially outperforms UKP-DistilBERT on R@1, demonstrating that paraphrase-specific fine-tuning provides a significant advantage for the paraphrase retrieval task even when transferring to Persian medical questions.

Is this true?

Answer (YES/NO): YES